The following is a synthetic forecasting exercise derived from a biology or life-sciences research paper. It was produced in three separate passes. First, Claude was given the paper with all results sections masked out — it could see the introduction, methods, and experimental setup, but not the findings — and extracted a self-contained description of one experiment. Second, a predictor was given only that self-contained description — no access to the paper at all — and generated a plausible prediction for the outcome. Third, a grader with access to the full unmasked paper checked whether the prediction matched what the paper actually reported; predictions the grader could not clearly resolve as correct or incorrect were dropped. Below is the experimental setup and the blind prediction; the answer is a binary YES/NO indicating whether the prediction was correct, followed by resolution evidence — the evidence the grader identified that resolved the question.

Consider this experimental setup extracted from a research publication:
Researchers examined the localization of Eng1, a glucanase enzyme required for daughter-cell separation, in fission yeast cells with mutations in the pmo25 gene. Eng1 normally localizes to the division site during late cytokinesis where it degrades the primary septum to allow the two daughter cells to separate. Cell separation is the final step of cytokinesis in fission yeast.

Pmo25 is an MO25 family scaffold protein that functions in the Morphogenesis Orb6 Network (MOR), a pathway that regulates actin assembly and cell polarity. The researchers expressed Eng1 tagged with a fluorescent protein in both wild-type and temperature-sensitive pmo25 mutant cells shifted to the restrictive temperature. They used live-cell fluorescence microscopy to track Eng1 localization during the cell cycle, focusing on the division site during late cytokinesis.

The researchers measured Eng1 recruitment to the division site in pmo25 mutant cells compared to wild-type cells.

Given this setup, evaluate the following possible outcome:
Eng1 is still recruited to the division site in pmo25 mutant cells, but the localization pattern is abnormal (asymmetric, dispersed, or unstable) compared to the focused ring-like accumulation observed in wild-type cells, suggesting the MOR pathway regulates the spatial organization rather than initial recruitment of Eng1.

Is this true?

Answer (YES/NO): NO